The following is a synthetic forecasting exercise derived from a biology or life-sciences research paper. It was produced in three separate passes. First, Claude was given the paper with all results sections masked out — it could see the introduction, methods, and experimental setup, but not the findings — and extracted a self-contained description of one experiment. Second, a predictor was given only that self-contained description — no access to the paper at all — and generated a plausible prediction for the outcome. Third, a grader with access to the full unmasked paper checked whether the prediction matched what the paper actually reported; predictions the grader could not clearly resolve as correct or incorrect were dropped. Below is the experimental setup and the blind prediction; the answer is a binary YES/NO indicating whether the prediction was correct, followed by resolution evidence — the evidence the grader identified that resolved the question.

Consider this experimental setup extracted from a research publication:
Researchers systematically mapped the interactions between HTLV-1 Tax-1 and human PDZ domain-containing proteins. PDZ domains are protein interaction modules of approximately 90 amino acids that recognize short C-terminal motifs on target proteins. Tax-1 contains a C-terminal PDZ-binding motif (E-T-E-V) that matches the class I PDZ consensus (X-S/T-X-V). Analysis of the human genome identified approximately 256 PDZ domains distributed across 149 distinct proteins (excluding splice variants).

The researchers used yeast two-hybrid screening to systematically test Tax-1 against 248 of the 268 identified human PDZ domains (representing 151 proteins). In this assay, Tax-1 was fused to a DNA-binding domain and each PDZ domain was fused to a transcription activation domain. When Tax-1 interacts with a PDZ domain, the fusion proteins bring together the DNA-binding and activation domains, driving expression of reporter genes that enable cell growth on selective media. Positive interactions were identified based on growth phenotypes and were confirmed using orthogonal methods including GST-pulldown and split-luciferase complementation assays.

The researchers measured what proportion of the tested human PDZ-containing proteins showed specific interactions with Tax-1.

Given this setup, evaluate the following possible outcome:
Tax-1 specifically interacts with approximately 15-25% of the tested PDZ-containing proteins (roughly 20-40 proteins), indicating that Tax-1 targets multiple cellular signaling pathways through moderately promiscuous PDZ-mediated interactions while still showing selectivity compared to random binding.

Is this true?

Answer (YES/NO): NO